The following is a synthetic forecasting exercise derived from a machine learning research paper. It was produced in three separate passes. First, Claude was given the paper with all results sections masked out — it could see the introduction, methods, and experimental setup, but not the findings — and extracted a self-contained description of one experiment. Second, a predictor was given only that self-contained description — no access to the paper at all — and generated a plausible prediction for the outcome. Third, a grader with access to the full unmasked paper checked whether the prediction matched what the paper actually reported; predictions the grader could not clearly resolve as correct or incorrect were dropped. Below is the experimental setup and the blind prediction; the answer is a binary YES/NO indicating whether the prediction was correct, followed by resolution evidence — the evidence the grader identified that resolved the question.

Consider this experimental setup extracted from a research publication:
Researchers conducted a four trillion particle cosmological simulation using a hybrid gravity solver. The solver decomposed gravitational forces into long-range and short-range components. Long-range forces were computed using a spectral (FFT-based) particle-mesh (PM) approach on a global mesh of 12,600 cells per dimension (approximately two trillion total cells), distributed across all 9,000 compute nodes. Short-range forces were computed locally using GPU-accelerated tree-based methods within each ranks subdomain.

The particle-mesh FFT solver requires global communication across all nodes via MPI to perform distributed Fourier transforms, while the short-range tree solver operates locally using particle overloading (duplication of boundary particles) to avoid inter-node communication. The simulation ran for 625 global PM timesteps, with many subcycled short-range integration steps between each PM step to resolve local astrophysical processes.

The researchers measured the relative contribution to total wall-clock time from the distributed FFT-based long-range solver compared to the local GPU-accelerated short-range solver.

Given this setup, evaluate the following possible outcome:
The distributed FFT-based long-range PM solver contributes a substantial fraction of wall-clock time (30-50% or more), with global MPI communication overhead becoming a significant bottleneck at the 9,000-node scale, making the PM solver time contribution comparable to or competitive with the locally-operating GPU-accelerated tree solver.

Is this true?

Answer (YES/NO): NO